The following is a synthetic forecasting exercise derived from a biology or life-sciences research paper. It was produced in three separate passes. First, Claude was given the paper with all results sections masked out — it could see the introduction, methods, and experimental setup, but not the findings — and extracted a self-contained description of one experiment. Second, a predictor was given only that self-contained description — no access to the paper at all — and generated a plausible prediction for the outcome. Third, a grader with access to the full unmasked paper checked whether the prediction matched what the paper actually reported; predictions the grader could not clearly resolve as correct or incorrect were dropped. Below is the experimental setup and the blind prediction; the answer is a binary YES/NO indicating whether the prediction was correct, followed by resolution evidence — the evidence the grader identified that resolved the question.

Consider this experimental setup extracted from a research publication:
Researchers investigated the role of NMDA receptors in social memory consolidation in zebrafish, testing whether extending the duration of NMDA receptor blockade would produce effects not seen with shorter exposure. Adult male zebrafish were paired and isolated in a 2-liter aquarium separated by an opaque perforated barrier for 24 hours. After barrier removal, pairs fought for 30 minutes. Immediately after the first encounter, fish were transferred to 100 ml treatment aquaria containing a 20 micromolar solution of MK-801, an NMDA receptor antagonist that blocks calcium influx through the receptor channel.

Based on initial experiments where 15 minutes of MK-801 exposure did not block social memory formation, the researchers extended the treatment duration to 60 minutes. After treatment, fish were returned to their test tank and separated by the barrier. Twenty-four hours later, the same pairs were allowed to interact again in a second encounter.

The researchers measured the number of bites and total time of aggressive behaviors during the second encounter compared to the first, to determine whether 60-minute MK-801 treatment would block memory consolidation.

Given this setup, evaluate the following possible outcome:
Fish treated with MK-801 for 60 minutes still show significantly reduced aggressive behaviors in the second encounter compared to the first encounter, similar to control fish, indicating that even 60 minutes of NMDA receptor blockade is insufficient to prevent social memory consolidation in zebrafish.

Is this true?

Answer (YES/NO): NO